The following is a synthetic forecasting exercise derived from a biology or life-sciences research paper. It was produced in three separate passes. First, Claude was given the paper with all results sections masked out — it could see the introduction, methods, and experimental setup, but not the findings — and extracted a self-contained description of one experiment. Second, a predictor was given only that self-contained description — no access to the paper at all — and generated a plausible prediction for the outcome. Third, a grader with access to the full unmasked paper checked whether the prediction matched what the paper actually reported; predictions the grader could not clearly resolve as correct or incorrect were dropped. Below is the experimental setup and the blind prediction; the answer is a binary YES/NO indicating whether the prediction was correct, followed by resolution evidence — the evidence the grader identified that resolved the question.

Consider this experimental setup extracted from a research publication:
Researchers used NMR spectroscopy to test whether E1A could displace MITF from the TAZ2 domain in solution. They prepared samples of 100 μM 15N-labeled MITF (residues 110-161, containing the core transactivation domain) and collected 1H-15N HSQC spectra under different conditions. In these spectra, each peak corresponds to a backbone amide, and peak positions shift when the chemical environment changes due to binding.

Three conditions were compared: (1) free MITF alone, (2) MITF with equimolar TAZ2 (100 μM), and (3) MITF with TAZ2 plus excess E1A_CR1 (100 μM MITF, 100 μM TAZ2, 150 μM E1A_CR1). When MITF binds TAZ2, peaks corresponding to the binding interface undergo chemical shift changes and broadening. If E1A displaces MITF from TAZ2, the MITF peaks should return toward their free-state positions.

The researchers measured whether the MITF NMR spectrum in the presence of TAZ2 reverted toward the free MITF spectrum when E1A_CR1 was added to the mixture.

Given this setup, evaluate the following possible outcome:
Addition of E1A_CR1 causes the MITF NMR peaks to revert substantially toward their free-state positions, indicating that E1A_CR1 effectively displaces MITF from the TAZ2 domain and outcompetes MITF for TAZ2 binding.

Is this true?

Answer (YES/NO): YES